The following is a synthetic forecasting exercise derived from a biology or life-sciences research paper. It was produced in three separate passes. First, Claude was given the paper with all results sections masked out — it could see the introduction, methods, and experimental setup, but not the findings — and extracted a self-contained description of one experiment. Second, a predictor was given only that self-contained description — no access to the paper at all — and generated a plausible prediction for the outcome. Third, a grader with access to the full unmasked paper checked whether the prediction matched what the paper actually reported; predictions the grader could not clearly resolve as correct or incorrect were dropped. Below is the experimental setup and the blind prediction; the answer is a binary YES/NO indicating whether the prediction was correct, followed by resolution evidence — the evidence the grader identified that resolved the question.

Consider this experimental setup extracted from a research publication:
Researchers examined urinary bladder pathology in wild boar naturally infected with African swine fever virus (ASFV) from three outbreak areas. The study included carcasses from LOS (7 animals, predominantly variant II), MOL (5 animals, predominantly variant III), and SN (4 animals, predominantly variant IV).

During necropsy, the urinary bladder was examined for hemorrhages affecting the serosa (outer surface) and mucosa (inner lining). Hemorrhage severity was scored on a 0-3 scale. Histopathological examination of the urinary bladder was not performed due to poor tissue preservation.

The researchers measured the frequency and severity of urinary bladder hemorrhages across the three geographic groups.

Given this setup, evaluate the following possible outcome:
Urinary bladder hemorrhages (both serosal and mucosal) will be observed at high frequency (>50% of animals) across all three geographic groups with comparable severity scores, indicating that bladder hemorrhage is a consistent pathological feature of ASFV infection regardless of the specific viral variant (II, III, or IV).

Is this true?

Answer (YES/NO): NO